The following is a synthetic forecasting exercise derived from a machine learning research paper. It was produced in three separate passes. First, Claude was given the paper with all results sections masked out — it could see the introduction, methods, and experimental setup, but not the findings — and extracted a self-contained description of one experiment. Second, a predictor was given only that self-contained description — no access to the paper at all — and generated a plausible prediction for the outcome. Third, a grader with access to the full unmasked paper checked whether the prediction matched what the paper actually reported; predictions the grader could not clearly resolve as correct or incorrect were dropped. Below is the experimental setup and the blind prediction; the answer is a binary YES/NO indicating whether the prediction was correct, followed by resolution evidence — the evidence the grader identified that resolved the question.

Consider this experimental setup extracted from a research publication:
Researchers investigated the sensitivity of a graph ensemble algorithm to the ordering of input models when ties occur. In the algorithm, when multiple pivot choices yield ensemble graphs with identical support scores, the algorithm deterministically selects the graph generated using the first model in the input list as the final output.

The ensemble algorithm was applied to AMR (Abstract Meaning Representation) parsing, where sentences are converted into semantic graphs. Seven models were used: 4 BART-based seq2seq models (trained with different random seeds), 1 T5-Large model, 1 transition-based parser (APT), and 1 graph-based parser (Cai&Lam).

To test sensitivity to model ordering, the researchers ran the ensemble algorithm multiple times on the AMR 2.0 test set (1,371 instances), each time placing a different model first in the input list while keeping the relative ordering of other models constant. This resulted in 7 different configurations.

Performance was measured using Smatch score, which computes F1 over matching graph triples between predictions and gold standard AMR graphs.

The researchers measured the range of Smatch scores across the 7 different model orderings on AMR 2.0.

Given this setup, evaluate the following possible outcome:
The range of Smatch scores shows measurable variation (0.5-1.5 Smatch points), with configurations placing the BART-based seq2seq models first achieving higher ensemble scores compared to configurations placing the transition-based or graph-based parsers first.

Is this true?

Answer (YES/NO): NO